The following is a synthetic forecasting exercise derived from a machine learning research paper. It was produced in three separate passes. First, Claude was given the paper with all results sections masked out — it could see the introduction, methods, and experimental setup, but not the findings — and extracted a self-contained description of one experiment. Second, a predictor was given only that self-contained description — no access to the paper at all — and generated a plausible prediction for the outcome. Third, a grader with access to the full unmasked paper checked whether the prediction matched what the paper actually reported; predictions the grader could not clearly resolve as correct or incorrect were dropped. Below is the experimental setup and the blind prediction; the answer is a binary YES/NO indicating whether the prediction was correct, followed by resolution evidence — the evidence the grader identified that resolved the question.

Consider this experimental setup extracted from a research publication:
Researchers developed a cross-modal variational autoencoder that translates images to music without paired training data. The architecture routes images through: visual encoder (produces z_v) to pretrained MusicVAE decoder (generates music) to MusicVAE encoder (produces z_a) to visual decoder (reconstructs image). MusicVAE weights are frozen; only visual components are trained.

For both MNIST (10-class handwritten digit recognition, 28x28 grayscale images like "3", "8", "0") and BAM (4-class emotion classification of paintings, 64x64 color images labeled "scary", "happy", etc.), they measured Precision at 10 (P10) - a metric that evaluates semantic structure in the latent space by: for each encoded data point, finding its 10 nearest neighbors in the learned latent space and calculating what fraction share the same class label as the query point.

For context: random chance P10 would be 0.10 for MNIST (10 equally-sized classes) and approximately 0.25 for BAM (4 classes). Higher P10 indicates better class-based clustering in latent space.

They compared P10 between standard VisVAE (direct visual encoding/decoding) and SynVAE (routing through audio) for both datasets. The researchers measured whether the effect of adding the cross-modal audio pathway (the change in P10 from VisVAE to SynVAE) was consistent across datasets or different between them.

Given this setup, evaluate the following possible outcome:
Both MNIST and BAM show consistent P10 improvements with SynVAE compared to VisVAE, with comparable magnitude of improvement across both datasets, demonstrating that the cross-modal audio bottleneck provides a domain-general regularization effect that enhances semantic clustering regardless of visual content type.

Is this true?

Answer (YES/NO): NO